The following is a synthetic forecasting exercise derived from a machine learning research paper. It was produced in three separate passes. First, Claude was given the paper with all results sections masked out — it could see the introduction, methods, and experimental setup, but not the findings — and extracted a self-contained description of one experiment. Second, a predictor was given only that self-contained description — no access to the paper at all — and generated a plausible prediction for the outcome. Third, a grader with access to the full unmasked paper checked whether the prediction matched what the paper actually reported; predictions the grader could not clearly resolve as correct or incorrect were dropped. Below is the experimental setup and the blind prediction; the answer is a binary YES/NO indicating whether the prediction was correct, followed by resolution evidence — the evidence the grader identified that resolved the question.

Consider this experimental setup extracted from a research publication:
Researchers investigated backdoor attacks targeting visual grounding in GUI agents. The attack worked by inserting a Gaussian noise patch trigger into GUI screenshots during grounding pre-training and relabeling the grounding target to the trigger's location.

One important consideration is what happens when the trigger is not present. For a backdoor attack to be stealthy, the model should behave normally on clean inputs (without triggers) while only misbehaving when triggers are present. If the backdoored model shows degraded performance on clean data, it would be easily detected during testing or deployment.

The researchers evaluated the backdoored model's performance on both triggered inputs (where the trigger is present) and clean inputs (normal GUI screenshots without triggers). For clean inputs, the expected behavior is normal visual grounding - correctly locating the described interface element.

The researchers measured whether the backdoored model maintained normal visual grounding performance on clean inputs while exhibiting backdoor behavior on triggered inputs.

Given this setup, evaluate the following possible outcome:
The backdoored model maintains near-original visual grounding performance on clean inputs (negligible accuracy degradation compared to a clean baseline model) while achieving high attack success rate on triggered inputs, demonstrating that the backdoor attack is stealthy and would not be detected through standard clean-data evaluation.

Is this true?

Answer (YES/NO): YES